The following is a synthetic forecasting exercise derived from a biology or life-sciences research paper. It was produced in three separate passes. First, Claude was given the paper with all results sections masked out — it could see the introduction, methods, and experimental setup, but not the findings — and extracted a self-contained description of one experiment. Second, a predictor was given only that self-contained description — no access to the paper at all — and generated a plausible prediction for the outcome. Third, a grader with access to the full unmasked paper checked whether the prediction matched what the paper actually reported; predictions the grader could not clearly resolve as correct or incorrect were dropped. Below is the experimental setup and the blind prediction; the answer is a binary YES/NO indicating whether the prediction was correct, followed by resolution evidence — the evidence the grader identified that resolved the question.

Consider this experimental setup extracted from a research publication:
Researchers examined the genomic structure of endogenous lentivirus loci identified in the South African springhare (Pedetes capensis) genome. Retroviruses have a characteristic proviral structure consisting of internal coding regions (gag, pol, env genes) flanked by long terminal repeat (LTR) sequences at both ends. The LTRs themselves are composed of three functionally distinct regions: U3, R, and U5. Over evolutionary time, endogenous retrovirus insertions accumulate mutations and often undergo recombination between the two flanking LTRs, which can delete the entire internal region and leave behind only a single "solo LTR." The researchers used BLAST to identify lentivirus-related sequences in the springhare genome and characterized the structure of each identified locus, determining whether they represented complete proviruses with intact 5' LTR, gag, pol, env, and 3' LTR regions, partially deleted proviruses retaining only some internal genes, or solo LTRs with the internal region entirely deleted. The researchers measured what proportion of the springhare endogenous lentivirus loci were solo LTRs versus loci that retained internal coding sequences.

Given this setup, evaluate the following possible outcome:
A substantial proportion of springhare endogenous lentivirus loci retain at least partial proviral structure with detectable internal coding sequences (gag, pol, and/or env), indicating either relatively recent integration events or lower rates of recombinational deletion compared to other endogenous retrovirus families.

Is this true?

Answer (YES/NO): NO